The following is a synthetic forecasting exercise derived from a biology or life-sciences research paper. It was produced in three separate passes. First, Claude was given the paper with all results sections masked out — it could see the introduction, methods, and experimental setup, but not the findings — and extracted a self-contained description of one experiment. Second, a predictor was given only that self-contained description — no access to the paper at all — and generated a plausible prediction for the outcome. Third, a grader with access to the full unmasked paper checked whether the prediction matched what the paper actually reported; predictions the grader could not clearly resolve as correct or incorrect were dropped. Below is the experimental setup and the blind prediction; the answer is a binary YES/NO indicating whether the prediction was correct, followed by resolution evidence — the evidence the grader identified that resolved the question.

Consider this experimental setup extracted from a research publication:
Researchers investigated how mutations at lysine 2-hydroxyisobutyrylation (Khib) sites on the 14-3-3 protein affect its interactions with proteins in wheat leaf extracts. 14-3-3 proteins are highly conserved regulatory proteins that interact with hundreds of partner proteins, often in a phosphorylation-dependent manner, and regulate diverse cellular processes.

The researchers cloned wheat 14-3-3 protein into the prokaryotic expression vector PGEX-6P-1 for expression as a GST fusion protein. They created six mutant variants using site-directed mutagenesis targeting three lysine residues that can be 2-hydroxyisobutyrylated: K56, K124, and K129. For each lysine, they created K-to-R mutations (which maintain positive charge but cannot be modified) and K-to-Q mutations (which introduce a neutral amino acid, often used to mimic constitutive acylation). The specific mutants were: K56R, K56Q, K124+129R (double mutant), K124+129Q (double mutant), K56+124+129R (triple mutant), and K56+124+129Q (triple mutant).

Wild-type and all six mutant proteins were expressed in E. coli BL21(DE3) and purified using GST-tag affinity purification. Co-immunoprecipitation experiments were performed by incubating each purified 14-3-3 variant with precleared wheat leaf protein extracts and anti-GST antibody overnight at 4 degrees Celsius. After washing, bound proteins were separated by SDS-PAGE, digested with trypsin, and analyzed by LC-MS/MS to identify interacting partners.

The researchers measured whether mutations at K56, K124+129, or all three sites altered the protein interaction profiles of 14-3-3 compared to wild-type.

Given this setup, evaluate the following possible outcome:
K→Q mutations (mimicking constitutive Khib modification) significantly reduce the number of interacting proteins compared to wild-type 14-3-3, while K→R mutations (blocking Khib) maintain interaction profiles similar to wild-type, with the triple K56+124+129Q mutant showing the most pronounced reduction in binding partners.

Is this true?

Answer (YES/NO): NO